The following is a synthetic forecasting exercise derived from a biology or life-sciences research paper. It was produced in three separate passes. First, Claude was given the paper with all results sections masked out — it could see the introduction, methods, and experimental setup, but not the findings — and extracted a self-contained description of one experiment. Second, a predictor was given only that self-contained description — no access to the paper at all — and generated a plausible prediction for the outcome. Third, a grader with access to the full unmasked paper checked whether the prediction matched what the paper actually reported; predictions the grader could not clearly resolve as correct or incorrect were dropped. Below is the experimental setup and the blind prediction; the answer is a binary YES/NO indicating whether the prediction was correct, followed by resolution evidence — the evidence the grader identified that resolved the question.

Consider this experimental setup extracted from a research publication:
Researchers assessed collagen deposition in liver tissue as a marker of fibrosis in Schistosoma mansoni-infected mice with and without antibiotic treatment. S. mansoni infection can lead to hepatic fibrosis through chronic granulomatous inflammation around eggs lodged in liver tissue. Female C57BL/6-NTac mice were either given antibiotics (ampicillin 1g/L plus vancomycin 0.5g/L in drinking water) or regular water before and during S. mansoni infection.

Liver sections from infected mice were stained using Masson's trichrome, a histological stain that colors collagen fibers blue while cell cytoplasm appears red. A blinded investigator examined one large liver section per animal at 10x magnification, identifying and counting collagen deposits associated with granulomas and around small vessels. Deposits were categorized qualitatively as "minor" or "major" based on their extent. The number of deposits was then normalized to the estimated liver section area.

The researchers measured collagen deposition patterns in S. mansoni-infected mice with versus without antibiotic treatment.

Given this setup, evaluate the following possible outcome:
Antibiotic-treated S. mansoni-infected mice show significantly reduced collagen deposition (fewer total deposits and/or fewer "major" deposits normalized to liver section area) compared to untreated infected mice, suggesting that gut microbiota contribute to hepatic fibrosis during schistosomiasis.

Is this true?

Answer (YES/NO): YES